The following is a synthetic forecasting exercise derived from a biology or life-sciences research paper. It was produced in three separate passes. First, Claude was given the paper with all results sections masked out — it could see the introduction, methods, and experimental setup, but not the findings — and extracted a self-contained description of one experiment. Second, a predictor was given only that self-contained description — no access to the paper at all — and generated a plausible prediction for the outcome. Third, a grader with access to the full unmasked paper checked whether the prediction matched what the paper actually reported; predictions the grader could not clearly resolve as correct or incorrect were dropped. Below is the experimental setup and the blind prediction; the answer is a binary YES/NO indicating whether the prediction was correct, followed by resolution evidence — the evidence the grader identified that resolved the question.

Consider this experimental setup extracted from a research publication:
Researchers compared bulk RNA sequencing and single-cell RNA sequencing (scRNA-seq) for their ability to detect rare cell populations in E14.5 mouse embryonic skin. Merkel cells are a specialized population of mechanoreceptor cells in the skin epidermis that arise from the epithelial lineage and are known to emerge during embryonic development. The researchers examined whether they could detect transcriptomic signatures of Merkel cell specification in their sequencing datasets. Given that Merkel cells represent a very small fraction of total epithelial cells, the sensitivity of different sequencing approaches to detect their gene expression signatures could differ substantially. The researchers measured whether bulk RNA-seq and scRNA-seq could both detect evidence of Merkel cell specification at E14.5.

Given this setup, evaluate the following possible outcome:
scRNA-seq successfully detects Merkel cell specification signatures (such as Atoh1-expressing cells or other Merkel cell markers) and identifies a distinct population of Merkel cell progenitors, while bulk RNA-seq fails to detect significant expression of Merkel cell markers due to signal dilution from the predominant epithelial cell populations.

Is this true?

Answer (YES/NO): NO